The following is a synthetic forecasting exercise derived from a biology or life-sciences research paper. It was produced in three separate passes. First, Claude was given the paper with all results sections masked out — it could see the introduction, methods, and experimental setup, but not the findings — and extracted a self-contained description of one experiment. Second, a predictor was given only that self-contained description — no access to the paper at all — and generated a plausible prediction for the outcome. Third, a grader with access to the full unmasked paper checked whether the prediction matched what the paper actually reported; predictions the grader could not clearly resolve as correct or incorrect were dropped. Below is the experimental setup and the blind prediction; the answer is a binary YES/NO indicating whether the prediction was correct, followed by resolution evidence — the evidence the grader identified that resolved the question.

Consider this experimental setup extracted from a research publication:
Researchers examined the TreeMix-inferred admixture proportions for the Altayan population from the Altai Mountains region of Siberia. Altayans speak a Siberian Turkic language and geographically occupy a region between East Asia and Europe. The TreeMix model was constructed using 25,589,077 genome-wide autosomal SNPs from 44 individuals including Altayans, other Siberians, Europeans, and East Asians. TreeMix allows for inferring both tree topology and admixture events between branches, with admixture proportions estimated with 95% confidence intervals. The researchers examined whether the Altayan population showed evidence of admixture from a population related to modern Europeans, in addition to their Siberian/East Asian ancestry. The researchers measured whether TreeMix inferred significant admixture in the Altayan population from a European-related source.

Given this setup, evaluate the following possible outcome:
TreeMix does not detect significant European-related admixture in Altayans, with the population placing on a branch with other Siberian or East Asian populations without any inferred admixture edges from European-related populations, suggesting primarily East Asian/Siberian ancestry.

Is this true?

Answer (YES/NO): NO